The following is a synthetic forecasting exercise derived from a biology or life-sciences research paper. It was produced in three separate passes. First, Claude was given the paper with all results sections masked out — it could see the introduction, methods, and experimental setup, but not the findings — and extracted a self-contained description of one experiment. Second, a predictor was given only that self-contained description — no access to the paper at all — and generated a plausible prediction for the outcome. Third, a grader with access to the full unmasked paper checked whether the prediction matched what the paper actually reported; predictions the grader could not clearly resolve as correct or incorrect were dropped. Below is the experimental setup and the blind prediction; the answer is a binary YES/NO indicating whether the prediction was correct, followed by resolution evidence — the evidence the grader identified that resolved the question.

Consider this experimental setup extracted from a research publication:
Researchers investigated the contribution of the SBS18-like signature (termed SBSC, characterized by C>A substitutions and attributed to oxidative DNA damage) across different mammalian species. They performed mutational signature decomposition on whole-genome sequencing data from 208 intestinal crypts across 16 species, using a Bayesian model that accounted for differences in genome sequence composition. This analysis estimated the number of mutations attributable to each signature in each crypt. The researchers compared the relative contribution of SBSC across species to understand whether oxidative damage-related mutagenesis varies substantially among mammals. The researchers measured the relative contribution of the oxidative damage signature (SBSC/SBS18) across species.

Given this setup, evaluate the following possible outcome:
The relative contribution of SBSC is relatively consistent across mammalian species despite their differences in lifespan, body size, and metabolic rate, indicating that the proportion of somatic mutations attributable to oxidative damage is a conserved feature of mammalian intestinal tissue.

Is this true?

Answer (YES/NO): NO